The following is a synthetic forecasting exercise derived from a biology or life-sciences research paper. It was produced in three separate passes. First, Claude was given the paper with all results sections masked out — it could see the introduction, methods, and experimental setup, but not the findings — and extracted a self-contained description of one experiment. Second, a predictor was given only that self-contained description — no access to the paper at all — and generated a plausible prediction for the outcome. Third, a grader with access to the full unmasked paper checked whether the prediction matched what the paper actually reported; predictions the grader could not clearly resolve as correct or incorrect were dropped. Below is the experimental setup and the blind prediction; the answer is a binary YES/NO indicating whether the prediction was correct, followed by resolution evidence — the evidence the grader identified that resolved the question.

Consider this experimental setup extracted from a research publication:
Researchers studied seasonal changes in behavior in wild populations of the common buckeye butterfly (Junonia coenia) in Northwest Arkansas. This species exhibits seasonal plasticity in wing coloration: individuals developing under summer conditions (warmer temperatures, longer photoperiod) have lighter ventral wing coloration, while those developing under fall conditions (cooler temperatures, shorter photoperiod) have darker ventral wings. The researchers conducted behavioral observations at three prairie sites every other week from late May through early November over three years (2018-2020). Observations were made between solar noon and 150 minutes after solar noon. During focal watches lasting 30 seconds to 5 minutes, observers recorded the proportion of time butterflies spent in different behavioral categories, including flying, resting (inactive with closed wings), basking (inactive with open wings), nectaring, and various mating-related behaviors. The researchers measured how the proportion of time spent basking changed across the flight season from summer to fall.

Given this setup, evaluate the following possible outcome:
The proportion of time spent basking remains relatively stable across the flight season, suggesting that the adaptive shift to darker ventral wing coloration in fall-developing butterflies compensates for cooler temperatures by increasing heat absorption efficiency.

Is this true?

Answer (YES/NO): NO